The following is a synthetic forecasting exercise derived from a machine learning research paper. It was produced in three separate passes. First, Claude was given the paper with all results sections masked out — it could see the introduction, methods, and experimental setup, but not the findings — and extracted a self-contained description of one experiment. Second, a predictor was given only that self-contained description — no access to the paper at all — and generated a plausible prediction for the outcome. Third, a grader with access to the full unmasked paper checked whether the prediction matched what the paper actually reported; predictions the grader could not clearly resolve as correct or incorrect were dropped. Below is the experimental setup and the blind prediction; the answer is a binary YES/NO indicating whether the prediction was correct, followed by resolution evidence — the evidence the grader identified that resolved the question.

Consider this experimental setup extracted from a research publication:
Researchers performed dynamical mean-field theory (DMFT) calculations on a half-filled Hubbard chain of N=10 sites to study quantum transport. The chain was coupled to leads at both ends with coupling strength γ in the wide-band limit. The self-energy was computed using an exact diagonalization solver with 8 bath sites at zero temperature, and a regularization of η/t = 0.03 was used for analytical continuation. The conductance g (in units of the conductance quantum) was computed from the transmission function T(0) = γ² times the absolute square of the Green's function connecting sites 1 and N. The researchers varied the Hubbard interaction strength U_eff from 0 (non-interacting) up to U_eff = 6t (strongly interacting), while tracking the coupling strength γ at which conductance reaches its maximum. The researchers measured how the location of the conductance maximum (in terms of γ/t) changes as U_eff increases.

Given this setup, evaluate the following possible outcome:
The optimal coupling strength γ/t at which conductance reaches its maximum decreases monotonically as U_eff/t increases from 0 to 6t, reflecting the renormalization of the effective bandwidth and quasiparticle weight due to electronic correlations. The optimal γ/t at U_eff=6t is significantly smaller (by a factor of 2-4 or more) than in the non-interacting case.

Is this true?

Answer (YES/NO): NO